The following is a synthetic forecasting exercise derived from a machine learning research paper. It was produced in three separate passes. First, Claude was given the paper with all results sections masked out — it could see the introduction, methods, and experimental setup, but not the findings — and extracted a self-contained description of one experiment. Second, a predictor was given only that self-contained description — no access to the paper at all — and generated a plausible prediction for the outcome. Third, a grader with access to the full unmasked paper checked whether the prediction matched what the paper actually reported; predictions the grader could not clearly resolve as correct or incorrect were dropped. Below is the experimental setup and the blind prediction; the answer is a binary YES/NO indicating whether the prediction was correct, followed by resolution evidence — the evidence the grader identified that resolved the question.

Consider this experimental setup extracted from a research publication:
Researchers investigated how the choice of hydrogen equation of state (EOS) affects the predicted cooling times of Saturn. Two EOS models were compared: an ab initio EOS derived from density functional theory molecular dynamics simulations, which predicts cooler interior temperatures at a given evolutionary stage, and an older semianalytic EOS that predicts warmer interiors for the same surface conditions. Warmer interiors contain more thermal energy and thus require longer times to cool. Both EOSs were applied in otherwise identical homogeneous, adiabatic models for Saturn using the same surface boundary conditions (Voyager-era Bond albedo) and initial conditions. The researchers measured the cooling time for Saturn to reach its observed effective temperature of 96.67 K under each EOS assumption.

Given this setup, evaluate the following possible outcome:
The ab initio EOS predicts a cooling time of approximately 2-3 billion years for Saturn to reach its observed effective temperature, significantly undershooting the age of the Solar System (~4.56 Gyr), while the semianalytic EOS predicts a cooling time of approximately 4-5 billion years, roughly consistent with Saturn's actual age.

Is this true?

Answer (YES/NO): NO